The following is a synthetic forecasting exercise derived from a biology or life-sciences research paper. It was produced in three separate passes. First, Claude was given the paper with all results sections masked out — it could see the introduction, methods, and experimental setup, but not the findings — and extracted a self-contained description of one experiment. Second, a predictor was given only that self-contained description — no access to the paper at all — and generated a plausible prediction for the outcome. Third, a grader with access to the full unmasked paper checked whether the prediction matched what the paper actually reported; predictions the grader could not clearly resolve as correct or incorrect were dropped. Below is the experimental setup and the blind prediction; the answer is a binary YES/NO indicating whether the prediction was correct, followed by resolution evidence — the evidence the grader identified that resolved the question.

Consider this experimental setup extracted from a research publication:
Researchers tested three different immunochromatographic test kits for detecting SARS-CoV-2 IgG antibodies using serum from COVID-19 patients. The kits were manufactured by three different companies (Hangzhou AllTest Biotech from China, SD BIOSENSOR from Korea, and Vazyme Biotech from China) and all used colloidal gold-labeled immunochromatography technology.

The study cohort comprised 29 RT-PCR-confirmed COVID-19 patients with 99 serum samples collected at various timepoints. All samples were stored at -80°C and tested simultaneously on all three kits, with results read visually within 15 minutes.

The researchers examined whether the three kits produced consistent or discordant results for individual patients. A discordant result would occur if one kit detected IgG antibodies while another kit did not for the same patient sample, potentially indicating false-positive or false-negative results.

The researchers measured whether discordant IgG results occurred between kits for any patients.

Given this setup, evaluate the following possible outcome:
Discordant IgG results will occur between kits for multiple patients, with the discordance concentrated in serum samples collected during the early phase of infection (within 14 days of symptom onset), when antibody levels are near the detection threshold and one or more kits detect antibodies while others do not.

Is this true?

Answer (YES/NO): NO